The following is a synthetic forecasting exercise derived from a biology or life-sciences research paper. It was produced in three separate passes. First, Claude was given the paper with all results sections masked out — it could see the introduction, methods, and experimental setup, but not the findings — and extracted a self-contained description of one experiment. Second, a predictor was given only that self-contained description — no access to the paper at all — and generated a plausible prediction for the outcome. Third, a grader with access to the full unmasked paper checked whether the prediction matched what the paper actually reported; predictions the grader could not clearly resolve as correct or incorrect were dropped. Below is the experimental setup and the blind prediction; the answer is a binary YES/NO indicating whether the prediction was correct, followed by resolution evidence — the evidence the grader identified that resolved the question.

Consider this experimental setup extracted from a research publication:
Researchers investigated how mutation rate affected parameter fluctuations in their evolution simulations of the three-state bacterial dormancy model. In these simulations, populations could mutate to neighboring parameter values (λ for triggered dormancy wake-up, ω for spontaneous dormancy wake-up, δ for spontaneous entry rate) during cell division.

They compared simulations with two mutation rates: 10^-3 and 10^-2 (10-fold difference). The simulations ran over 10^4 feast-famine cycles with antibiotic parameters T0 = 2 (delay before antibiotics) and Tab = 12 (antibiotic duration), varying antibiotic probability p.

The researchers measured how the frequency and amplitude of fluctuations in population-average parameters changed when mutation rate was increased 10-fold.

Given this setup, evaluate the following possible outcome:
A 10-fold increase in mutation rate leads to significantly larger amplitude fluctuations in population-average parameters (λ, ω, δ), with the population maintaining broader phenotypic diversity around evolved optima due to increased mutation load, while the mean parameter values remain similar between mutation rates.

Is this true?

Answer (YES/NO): NO